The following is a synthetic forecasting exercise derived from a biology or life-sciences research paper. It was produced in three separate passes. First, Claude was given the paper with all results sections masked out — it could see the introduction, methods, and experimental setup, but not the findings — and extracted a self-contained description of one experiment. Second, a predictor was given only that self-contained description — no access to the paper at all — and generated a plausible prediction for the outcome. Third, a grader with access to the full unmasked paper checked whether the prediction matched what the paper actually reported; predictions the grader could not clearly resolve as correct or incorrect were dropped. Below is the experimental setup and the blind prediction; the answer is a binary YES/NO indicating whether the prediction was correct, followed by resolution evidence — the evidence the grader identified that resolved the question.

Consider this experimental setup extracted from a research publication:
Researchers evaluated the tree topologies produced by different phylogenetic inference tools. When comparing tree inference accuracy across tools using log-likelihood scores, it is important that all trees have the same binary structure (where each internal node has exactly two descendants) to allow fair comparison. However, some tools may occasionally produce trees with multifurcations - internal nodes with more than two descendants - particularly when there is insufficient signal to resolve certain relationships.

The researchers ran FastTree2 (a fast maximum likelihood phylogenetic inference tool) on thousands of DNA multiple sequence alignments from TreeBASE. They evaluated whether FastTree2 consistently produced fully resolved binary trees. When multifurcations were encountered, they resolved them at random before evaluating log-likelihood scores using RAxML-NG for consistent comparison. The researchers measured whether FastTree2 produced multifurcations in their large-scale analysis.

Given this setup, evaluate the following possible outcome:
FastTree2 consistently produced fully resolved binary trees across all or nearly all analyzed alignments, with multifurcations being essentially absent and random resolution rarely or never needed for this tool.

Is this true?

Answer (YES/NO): NO